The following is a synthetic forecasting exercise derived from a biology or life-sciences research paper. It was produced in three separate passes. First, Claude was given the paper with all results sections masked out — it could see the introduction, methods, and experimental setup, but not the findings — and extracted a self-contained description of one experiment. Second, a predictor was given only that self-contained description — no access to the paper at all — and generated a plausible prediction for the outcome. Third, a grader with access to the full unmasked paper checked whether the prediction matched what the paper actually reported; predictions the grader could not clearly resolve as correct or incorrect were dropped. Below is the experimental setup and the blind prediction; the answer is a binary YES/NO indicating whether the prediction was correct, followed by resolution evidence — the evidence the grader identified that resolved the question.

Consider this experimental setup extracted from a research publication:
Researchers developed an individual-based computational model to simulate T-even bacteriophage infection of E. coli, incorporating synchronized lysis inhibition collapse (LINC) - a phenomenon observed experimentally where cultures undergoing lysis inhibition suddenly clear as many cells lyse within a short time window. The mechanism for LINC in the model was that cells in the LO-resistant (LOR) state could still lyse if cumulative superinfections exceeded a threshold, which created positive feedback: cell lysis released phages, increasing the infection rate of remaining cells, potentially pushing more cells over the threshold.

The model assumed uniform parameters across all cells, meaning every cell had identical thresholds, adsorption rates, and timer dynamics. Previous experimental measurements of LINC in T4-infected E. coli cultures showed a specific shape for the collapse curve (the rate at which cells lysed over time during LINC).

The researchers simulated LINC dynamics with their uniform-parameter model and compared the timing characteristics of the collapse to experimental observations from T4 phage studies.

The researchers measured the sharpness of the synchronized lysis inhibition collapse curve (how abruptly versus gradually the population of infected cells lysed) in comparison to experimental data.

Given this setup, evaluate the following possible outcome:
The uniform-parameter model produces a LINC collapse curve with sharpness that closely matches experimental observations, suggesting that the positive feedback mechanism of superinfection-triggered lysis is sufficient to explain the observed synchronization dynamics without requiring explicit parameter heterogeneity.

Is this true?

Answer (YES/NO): NO